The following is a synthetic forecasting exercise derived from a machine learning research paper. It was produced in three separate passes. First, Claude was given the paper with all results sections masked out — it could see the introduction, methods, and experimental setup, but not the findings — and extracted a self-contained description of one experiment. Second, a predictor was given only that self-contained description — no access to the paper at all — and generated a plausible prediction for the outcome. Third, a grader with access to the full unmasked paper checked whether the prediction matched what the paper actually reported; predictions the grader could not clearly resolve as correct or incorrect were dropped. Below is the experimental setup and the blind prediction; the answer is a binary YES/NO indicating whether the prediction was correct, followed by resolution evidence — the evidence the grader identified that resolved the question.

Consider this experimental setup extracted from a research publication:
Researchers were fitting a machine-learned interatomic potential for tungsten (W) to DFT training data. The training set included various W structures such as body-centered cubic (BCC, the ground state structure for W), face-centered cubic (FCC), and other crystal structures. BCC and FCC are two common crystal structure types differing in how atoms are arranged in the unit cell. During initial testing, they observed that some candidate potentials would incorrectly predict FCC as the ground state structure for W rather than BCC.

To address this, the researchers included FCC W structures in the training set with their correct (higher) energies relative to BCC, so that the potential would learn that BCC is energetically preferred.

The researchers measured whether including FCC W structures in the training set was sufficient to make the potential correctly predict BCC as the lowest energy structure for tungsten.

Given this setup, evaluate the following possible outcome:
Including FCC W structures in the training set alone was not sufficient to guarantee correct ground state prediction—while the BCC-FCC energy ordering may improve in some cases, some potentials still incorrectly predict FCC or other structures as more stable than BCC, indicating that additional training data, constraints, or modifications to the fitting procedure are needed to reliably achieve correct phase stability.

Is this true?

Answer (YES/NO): NO